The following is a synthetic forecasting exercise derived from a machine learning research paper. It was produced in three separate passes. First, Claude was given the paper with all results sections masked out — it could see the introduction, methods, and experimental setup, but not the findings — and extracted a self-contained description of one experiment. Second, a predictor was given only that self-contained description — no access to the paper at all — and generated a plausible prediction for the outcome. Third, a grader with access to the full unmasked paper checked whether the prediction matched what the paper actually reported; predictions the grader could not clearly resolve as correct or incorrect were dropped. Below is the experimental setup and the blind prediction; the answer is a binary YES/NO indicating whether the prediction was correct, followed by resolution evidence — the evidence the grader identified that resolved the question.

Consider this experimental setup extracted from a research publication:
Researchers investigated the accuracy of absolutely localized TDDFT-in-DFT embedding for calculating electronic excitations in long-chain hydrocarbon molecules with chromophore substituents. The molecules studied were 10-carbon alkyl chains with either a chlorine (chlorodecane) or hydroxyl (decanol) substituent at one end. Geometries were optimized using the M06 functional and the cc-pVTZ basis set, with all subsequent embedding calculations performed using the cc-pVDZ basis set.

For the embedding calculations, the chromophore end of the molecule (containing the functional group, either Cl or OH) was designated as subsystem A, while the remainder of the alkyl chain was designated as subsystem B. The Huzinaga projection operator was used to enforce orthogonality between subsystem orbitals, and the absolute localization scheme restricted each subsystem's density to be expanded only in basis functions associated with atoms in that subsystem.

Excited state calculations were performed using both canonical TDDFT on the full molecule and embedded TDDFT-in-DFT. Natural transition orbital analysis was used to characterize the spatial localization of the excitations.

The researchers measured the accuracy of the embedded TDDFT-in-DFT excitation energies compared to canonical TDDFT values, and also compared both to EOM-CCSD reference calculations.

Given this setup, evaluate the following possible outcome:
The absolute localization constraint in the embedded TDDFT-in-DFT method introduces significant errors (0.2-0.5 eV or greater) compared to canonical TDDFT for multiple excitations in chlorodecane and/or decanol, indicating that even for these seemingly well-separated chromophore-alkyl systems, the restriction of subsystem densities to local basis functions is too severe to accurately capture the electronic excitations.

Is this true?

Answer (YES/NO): NO